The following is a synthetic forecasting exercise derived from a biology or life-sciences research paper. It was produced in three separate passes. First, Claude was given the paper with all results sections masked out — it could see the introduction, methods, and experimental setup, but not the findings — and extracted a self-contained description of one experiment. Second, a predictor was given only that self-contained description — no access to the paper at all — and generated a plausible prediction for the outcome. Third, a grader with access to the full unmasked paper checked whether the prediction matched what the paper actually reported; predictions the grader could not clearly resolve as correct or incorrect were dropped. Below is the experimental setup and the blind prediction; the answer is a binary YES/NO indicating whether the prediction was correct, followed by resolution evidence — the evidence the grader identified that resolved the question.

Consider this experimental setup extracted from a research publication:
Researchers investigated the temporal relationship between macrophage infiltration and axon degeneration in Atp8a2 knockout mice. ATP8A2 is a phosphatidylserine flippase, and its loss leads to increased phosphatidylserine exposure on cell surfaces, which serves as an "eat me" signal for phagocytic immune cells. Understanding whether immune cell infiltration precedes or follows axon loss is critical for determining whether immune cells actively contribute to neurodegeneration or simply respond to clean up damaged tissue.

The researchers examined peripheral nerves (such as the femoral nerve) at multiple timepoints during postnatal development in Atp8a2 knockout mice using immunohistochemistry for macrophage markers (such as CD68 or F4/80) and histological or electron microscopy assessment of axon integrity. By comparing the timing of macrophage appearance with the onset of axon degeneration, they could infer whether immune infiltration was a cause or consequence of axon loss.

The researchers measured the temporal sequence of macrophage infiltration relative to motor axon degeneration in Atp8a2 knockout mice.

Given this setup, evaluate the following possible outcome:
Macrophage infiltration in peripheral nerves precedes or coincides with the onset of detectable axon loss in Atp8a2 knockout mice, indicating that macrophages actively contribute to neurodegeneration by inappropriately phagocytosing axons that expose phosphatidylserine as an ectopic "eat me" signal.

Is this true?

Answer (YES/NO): YES